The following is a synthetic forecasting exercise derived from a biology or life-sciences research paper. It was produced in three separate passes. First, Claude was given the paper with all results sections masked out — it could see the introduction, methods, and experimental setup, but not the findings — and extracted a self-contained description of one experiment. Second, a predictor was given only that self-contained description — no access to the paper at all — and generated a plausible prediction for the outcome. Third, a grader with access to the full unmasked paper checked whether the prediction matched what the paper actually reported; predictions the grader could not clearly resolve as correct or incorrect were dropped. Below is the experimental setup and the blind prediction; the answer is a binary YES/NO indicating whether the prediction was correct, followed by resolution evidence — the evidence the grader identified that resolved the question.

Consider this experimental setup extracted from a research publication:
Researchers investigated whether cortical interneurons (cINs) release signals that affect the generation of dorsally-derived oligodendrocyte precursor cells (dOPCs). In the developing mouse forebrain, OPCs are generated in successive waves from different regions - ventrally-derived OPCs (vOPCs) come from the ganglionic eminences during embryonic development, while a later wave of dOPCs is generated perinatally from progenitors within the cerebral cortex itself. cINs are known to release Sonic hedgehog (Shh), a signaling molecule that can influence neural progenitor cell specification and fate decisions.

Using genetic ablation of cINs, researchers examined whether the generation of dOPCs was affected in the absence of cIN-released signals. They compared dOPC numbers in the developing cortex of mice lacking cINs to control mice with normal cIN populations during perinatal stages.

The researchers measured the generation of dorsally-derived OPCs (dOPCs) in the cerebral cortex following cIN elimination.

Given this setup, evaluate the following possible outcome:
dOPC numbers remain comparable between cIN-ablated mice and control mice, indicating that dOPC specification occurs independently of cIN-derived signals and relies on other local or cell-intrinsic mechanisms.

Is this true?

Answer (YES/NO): NO